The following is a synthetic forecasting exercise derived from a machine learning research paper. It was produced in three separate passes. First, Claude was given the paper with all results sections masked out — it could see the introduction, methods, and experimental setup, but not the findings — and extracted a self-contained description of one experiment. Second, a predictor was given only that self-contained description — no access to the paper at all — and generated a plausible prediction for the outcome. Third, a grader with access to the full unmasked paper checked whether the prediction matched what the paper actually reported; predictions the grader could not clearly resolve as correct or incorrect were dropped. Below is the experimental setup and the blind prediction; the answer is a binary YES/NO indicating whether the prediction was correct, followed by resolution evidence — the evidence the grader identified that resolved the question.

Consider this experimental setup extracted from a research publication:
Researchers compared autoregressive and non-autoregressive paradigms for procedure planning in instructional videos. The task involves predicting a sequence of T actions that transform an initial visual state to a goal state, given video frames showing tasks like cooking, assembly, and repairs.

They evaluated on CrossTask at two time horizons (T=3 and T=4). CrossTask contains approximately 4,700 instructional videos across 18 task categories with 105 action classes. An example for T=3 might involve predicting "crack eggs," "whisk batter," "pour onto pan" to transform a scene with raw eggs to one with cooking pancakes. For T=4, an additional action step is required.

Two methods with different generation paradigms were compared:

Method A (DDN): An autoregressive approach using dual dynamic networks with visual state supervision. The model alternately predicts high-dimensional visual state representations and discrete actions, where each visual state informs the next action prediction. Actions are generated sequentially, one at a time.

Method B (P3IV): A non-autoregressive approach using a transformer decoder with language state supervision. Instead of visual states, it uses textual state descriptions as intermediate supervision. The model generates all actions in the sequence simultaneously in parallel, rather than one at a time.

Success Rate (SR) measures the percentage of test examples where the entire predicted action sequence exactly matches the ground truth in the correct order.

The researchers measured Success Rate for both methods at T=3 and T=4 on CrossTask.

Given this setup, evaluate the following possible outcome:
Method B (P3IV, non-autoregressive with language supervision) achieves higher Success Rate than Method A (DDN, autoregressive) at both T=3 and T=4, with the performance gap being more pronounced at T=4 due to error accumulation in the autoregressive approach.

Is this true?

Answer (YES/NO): NO